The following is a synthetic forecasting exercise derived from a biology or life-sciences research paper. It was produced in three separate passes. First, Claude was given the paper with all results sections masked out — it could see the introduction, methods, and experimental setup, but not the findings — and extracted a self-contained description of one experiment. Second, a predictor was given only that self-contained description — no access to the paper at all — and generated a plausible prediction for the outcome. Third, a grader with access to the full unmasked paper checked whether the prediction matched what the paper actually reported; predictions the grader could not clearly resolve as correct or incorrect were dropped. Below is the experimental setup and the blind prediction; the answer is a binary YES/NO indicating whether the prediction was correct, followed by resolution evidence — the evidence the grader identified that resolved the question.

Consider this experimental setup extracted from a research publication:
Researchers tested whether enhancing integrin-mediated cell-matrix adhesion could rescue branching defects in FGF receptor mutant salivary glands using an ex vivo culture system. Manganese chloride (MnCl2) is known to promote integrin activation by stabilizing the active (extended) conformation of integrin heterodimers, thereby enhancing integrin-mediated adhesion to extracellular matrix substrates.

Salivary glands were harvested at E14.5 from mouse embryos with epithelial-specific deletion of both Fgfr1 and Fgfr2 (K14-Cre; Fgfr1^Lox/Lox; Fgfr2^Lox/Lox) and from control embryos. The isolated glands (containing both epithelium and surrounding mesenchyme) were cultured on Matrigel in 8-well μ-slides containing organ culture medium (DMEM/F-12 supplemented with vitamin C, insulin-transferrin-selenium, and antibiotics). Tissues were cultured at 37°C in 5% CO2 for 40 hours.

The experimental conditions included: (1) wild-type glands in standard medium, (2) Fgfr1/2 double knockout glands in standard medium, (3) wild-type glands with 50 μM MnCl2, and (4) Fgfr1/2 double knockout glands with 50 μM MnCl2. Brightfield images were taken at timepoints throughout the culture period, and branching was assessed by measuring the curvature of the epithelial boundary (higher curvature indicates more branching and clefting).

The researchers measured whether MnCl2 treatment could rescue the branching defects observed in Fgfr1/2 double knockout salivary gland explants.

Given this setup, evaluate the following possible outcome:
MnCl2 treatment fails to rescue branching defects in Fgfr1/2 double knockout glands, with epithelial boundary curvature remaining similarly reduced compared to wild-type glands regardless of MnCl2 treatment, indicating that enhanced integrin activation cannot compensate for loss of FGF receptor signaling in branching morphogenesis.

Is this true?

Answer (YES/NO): YES